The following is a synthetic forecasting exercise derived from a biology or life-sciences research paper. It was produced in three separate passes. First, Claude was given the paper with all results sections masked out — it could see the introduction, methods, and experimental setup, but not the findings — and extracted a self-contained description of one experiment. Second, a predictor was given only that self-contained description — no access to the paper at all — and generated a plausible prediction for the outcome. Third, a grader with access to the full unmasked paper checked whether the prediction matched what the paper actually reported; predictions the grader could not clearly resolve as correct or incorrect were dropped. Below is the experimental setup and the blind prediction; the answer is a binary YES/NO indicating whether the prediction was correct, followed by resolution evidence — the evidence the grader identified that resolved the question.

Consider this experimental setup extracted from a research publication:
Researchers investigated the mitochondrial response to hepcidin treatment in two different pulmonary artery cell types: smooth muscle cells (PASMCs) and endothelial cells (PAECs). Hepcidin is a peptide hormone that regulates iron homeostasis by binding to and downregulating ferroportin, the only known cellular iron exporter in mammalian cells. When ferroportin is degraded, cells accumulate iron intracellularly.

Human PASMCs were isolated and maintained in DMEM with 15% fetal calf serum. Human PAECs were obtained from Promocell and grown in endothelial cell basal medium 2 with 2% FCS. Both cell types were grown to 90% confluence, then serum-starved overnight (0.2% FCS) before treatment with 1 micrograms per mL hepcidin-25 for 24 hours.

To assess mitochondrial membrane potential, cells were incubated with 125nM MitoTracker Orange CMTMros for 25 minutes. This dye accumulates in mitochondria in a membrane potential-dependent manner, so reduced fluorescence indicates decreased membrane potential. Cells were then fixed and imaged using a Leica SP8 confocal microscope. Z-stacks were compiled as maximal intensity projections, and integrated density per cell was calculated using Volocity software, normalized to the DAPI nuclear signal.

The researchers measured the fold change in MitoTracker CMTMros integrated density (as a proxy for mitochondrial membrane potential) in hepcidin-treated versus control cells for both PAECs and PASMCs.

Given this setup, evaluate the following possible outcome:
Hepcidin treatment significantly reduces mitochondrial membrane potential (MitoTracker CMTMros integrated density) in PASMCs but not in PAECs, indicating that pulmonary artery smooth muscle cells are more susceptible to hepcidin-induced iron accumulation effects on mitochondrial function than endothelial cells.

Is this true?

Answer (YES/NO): YES